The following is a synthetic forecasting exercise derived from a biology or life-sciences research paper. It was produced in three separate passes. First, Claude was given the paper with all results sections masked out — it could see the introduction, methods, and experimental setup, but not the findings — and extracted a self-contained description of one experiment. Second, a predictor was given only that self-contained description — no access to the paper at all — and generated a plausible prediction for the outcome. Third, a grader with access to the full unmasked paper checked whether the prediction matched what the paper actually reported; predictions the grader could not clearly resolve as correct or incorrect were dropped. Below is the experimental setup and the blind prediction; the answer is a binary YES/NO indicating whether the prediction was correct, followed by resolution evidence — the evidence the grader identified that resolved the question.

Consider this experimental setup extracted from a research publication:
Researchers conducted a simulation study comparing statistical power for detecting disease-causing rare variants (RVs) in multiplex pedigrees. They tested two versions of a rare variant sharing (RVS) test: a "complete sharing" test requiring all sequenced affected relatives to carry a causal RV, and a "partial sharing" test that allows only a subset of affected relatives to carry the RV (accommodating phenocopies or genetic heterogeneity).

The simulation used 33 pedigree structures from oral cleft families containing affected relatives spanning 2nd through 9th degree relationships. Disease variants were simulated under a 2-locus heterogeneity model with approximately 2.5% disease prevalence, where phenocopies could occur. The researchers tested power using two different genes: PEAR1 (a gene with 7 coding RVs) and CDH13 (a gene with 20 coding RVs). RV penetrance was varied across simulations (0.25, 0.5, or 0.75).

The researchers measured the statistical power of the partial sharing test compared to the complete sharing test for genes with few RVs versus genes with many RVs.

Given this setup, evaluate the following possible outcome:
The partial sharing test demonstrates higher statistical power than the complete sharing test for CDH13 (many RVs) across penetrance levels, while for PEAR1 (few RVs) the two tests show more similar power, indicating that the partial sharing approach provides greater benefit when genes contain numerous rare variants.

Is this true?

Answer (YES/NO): NO